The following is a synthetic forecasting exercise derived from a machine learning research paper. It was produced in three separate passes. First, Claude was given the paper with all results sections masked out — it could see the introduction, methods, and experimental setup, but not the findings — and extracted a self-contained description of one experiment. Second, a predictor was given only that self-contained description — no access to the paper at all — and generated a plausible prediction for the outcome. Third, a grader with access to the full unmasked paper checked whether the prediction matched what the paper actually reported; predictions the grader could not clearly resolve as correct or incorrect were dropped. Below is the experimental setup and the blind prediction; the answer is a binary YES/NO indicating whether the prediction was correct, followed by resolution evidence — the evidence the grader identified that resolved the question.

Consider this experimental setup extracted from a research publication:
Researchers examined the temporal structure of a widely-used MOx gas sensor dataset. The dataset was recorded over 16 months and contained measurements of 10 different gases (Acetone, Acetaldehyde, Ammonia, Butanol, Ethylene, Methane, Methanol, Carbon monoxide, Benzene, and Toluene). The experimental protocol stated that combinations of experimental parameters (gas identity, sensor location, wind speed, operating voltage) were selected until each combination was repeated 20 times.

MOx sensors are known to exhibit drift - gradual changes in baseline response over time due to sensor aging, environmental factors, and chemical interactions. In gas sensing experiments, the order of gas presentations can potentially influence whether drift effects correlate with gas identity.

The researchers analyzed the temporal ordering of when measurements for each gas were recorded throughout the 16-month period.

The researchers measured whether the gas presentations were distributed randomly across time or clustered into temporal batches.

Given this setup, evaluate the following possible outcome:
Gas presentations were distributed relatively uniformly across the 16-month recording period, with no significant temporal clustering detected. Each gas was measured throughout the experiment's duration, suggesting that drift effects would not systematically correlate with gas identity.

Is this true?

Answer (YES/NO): NO